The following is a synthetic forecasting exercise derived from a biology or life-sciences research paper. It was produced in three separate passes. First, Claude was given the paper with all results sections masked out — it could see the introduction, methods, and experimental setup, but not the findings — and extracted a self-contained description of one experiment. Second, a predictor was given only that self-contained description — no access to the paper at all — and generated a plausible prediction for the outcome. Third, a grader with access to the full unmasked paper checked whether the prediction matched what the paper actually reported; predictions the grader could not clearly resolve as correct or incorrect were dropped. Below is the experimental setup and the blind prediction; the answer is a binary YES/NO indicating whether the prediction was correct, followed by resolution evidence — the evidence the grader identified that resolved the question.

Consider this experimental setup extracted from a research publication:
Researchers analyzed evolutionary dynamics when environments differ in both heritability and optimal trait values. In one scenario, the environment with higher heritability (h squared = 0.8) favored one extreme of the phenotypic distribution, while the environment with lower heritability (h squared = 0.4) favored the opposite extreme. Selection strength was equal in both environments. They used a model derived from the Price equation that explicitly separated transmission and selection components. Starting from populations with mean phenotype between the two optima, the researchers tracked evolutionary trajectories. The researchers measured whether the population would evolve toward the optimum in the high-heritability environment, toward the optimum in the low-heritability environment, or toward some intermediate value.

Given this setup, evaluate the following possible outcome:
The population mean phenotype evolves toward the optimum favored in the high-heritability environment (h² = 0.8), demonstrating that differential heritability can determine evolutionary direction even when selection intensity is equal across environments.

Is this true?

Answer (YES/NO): YES